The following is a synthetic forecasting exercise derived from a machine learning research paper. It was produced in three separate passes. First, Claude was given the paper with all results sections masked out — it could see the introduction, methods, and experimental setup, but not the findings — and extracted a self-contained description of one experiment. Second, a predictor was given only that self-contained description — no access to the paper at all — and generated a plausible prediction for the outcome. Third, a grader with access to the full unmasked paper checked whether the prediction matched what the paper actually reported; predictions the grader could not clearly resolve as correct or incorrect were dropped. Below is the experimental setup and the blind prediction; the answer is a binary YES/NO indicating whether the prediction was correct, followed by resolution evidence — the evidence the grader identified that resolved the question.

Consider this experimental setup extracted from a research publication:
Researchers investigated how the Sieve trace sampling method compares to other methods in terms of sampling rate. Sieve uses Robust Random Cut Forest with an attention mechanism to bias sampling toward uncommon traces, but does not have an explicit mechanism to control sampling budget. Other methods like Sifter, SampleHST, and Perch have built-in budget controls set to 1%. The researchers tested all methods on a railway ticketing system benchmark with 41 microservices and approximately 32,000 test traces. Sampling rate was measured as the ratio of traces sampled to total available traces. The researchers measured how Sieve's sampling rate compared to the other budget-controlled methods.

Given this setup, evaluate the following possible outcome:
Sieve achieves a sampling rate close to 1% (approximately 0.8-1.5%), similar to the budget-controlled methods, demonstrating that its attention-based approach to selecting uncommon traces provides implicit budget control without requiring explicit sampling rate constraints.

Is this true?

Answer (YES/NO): NO